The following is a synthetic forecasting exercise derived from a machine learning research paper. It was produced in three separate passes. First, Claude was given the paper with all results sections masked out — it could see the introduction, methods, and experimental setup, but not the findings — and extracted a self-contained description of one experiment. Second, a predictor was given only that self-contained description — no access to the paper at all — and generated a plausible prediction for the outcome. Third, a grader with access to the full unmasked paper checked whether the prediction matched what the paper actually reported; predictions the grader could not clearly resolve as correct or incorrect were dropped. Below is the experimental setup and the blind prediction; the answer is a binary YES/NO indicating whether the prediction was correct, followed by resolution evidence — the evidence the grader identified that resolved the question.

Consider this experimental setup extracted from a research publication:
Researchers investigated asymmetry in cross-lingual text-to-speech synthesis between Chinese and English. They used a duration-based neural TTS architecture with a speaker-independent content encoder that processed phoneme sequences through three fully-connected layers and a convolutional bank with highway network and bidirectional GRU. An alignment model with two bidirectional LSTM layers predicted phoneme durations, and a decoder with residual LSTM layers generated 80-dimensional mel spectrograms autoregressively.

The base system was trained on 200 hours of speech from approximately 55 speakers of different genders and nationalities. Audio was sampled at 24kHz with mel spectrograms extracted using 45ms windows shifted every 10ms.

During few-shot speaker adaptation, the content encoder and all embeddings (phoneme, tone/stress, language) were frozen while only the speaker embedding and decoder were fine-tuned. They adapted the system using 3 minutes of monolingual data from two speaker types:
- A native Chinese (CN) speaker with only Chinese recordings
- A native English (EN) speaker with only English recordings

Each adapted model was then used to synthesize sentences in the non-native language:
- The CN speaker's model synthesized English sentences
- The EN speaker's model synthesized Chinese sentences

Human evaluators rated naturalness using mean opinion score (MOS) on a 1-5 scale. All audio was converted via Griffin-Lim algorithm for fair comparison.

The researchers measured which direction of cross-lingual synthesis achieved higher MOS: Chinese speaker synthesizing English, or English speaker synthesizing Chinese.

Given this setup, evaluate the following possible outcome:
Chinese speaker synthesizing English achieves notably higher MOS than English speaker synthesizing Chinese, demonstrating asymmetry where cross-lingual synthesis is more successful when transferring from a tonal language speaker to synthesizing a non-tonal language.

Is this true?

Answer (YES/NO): YES